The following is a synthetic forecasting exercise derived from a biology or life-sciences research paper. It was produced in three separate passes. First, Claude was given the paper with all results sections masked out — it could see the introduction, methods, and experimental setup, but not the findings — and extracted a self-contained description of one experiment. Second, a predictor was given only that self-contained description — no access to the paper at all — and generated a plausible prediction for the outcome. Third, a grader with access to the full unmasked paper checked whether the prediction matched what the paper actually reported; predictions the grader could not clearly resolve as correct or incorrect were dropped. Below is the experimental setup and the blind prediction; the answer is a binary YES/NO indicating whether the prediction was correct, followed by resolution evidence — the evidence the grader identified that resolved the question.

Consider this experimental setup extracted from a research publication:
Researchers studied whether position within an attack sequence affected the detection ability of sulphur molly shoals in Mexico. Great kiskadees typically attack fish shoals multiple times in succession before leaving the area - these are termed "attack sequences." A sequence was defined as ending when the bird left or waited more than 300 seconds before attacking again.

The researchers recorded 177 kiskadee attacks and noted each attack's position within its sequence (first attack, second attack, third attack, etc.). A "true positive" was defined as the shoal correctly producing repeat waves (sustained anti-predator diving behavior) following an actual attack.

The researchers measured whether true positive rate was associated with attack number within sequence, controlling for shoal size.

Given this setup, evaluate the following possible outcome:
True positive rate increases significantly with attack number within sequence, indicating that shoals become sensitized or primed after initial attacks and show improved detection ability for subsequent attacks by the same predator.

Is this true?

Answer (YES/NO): NO